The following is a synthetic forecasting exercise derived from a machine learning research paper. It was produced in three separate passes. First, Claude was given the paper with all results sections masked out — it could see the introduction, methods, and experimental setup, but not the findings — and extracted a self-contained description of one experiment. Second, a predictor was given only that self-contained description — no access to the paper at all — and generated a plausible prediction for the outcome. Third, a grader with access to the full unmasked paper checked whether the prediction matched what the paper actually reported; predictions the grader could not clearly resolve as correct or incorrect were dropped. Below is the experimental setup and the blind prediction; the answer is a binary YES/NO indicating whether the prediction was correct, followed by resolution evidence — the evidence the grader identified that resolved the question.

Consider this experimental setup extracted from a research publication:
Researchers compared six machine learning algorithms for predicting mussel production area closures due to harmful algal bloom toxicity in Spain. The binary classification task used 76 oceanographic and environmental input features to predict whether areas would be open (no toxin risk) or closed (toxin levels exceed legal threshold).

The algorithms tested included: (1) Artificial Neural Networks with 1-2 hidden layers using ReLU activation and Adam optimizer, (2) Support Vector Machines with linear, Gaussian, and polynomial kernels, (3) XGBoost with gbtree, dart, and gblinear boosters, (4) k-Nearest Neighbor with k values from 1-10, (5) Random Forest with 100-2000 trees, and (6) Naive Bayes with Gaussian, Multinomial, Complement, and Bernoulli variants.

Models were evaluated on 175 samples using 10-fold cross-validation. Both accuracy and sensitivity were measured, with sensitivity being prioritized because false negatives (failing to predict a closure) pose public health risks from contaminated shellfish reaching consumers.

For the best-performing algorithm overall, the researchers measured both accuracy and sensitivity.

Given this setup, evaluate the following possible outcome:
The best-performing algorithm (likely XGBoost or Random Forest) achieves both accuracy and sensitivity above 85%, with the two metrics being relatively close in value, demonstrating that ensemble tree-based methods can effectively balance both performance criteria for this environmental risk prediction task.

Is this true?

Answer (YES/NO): NO